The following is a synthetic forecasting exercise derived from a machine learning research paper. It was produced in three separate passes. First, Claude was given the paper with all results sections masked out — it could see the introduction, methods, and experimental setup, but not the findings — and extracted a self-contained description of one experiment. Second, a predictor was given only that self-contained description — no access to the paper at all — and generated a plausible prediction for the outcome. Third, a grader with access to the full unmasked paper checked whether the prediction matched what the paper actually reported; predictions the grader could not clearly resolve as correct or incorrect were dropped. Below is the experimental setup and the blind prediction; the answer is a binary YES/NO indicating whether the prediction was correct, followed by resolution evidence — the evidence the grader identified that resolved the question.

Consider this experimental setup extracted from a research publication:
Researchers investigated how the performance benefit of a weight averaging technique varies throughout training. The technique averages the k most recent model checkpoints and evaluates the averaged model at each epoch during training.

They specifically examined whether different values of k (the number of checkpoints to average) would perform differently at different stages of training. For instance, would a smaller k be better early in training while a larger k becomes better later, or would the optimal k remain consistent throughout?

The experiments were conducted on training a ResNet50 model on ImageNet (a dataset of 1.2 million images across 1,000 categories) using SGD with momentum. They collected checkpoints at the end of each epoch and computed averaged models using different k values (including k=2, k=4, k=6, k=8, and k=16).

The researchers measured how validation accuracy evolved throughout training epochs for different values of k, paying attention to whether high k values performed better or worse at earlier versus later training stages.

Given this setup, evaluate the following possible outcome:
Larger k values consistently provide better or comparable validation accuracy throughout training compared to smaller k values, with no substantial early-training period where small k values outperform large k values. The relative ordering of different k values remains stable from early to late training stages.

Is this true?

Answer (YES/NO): NO